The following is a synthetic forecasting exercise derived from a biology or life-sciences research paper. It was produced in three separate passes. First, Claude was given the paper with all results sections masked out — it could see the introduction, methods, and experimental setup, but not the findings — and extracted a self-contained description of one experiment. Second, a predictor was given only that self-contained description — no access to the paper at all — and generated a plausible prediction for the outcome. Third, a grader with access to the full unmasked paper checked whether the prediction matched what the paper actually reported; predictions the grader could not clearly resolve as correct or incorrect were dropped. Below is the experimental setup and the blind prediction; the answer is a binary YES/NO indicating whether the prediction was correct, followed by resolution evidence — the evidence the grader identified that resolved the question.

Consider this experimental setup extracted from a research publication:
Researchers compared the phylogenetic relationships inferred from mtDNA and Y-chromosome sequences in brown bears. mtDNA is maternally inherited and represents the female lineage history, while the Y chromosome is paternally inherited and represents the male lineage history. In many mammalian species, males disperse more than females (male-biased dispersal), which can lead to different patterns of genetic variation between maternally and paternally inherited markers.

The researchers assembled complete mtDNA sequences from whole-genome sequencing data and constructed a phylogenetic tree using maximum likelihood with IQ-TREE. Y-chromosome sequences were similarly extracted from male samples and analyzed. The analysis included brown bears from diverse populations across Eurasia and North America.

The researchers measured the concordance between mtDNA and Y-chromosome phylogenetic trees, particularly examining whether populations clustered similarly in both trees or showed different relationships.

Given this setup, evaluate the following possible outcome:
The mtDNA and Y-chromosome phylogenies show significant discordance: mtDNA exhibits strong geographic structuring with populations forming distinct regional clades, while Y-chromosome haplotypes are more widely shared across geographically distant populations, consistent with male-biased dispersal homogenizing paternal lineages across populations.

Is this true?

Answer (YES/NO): NO